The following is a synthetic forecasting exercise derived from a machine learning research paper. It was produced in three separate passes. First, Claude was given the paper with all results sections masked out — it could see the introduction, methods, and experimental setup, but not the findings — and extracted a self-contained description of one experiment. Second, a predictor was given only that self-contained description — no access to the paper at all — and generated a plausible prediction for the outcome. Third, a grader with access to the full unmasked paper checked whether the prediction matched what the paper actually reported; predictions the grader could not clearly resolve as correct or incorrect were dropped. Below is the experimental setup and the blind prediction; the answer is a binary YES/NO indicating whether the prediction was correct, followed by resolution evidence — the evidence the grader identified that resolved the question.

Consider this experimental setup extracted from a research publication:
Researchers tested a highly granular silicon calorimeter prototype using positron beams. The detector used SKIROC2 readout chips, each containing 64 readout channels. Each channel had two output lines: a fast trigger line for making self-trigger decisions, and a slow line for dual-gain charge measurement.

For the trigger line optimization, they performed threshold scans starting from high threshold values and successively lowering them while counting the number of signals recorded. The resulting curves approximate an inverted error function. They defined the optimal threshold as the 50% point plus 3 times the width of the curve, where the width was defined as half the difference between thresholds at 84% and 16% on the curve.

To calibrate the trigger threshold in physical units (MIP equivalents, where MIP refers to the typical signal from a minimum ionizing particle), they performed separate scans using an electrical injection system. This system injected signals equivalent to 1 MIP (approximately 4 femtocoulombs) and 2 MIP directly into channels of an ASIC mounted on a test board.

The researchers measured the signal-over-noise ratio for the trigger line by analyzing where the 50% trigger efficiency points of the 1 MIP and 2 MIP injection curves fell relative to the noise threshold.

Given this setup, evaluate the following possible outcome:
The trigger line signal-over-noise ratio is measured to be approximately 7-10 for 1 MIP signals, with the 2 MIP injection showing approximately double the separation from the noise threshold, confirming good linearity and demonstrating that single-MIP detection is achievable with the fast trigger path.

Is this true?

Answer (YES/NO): NO